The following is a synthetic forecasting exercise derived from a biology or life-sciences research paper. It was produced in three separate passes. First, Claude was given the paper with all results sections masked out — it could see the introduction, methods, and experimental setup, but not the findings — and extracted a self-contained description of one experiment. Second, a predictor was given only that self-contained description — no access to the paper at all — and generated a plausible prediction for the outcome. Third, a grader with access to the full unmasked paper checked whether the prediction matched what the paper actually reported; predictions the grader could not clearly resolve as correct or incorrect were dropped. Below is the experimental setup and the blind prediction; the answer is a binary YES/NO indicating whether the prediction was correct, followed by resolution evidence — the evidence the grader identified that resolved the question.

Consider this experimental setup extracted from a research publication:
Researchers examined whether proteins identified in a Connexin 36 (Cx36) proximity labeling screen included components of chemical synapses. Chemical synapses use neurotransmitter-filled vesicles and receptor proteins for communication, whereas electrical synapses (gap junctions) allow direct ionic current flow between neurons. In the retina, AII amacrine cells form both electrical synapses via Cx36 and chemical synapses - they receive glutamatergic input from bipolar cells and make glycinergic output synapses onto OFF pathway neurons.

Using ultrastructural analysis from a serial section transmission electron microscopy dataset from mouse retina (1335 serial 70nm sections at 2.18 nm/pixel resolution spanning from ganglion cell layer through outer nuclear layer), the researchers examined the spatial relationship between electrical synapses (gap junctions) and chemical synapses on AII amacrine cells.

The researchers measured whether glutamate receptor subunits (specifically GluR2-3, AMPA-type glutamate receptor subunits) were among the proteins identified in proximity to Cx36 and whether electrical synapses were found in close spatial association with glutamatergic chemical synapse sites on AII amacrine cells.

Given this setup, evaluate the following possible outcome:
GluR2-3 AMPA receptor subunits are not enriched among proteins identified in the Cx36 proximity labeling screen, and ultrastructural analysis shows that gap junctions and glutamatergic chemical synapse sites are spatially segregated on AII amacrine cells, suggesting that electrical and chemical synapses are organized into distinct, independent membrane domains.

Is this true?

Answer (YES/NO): NO